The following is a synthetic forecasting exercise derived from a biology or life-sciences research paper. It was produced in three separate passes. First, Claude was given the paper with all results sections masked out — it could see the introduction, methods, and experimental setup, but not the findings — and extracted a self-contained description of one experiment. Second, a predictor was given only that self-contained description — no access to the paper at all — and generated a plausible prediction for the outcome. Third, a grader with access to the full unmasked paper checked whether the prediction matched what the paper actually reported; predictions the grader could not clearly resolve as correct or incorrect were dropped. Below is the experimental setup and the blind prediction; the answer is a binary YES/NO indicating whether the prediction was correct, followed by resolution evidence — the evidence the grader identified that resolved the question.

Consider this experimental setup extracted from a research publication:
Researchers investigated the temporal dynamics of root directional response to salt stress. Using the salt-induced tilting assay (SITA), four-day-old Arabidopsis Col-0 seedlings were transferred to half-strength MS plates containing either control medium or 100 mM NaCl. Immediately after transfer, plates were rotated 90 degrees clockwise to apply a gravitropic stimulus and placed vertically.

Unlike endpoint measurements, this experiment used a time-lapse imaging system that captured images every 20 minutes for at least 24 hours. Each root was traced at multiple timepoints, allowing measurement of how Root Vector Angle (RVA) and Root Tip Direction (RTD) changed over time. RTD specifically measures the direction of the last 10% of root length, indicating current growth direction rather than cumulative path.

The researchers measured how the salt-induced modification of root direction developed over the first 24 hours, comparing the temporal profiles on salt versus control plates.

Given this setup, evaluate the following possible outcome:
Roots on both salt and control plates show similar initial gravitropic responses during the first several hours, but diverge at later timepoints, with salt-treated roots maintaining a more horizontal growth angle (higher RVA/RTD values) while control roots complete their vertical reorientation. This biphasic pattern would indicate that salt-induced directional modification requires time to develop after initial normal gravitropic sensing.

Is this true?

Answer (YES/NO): NO